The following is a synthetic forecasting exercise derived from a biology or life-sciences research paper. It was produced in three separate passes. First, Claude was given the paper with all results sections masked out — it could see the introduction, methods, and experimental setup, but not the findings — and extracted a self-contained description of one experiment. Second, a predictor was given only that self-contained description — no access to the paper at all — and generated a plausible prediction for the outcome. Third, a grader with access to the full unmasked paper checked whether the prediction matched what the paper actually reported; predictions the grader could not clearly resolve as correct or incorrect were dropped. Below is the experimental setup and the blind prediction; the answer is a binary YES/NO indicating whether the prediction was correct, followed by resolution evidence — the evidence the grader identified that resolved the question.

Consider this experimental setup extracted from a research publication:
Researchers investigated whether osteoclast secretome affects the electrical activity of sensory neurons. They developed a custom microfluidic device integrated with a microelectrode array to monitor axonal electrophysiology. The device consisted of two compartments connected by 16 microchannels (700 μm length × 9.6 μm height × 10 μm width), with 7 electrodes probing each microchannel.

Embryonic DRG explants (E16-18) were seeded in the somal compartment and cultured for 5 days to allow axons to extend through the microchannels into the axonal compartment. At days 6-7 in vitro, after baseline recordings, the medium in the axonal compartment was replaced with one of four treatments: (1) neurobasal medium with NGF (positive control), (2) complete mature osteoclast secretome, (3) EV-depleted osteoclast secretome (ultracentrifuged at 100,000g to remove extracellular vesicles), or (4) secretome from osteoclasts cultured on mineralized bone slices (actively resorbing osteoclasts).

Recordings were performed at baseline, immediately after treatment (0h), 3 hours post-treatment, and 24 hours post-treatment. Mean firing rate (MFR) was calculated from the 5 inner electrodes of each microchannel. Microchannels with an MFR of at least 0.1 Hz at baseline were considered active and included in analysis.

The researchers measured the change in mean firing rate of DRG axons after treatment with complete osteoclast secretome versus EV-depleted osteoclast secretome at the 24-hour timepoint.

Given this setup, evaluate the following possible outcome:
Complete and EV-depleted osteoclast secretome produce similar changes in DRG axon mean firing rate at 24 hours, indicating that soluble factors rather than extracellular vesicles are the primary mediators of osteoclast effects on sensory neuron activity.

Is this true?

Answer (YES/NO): NO